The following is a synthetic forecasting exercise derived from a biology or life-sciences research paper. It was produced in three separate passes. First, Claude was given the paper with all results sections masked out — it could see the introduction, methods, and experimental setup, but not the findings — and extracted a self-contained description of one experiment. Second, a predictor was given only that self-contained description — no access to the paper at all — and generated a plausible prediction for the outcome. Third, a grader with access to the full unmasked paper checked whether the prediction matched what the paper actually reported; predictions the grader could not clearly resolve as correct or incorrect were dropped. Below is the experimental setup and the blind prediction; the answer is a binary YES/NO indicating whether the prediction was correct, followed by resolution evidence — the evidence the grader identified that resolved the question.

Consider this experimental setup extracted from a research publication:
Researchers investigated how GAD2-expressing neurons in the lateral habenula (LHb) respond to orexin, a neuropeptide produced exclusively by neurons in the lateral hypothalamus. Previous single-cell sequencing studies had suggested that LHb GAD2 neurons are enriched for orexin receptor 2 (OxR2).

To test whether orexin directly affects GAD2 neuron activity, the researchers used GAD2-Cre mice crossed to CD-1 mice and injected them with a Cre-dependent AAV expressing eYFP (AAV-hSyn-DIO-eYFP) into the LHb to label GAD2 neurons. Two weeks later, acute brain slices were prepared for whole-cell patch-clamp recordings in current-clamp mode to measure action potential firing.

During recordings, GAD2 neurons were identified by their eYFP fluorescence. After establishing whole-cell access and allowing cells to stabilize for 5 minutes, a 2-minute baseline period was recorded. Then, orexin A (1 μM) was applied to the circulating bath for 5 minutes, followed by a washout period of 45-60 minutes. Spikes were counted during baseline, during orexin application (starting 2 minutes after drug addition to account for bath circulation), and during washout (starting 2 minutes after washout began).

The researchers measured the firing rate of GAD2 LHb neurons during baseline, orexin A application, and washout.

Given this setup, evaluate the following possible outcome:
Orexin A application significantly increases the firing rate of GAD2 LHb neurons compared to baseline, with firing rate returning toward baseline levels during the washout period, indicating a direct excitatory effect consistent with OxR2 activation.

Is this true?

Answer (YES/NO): NO